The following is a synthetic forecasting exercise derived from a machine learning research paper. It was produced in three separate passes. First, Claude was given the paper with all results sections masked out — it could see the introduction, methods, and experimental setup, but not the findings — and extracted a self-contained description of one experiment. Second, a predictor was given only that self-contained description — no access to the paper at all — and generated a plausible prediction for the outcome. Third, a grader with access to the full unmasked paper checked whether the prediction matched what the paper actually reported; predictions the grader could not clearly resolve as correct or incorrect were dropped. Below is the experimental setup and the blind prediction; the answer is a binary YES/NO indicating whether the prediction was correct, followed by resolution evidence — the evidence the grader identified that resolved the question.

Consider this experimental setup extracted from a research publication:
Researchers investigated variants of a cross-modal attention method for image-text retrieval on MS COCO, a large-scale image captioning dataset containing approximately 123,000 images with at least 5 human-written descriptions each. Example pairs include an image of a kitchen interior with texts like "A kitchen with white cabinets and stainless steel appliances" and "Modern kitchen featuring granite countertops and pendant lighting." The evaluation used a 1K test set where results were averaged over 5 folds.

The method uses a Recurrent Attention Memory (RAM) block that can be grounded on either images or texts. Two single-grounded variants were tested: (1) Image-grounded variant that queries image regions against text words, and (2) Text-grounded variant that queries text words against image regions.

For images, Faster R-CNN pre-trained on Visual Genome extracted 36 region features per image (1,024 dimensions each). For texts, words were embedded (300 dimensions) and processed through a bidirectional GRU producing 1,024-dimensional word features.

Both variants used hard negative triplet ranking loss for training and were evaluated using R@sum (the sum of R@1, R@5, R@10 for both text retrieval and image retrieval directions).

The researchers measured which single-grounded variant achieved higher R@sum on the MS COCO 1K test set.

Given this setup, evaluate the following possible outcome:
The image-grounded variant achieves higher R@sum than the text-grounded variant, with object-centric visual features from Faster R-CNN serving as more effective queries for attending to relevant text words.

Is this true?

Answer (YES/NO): YES